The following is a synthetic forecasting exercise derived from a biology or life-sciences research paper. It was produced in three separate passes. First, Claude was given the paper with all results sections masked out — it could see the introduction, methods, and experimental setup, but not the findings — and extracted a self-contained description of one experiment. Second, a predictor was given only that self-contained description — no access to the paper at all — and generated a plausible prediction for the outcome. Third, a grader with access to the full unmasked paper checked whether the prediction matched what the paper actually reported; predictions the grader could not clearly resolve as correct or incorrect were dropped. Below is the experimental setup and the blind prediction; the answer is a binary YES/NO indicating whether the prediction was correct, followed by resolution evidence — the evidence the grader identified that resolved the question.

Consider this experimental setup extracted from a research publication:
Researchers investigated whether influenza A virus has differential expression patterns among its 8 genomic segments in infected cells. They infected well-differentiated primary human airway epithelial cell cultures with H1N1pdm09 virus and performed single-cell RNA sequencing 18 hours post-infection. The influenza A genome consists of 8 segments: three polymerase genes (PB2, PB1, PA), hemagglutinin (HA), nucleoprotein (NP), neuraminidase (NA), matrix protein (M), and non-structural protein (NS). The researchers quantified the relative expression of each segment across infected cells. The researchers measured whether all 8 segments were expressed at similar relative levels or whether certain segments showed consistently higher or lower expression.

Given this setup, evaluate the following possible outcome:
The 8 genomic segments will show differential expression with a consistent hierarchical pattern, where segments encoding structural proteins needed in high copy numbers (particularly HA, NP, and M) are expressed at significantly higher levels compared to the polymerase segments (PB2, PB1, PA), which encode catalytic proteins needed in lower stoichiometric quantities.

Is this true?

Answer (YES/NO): NO